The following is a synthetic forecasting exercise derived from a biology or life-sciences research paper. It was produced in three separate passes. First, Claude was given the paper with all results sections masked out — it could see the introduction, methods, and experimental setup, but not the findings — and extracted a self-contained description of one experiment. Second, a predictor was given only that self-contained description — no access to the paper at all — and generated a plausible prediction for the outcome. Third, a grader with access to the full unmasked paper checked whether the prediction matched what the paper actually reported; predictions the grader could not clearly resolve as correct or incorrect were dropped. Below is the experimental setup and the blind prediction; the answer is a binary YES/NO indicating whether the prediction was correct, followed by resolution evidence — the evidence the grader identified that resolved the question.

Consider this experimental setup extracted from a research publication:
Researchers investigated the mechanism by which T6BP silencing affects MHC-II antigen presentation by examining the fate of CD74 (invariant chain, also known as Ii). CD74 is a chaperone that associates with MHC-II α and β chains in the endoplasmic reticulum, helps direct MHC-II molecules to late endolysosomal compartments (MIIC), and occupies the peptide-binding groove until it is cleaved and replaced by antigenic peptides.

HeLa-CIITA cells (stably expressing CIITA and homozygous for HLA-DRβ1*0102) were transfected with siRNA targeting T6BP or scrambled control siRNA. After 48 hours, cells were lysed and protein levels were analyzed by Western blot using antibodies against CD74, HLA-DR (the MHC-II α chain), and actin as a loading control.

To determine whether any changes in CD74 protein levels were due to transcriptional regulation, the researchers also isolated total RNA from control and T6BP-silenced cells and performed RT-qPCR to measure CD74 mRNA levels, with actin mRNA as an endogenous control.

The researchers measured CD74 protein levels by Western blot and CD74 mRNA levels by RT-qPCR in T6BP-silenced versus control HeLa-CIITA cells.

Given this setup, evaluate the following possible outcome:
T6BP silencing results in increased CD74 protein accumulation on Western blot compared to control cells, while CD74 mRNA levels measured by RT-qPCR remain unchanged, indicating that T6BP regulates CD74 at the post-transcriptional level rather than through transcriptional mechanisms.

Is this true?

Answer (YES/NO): NO